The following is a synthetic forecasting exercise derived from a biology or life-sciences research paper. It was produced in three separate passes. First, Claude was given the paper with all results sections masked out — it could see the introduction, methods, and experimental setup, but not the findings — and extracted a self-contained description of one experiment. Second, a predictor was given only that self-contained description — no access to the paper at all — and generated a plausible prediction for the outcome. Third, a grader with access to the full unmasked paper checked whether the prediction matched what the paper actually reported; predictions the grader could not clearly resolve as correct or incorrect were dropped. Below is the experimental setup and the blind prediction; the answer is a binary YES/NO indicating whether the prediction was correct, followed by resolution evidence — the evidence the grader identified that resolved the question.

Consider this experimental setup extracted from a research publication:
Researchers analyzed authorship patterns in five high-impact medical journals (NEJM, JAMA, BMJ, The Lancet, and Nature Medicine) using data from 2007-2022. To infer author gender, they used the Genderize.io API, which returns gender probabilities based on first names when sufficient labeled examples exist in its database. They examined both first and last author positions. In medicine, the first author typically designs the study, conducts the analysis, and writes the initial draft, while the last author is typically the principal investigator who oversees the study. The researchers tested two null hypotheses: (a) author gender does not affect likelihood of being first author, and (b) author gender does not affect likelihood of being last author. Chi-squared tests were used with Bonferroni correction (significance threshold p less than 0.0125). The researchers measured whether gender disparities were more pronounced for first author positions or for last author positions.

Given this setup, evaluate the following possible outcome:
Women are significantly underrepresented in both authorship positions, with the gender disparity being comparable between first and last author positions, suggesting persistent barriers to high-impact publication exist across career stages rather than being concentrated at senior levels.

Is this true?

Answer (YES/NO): YES